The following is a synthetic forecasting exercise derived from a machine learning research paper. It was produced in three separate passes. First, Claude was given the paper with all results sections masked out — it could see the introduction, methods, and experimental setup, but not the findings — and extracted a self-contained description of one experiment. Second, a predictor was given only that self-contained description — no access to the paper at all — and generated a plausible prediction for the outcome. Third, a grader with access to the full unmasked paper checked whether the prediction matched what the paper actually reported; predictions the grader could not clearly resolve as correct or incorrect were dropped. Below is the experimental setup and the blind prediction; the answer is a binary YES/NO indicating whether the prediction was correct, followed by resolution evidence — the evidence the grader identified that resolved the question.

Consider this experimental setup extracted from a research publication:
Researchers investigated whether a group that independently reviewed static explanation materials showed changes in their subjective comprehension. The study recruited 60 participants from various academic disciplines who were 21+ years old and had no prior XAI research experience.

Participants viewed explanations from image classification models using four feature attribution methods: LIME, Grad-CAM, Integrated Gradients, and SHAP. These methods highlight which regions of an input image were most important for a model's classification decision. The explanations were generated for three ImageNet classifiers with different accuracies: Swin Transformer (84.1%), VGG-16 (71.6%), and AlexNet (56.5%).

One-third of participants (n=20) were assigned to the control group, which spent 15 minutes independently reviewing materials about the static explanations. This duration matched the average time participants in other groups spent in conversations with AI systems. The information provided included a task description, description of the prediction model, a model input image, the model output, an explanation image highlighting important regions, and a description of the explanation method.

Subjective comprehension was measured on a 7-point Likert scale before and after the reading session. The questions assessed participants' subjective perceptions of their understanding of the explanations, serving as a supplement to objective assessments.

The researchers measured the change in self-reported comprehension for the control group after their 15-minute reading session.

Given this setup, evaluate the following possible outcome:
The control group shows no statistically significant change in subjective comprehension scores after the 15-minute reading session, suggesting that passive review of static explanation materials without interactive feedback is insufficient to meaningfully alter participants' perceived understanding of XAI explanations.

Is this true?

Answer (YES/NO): YES